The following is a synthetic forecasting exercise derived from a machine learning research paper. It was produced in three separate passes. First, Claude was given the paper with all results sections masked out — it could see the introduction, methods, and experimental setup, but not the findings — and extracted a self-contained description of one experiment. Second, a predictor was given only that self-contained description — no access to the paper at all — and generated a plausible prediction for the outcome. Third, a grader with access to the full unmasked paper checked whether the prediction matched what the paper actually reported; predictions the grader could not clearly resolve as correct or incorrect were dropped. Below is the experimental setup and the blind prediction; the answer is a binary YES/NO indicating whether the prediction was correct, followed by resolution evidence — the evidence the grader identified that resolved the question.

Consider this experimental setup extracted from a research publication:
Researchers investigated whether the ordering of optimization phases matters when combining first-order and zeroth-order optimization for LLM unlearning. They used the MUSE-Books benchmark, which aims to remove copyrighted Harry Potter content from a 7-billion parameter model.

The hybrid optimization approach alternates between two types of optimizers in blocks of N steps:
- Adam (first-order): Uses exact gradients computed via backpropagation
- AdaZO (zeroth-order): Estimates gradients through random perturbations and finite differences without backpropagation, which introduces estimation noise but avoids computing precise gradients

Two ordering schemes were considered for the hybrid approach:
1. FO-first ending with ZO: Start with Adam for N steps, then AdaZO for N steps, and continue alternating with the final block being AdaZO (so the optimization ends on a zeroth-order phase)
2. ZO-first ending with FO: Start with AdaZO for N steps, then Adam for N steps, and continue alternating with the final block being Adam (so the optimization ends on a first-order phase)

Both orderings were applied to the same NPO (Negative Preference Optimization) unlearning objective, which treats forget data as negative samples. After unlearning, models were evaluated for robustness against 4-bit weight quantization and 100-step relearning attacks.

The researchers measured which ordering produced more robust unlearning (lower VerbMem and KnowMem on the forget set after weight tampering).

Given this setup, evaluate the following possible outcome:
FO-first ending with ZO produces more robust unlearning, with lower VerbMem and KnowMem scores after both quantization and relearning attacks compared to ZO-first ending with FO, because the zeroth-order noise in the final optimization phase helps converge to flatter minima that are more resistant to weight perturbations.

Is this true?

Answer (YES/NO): YES